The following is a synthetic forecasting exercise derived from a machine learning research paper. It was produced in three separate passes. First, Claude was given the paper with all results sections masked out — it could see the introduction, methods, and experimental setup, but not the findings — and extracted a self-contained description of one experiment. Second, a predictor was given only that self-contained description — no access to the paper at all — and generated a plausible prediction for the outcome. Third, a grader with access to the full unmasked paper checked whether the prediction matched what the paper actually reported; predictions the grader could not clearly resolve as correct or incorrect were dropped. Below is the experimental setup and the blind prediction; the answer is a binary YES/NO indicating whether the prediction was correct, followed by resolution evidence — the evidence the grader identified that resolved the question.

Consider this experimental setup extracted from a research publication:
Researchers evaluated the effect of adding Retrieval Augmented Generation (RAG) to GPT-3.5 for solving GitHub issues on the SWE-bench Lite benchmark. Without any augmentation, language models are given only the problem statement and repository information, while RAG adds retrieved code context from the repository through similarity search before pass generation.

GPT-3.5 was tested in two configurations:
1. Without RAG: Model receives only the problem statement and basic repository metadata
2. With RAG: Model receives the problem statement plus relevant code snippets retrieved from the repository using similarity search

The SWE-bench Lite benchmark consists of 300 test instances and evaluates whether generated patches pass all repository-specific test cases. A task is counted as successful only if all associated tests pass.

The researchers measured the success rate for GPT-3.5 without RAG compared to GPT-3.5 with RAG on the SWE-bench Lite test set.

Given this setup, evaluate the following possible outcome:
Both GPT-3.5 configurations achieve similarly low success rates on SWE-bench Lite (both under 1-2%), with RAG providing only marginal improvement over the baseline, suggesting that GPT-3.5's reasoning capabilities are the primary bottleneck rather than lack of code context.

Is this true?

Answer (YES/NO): YES